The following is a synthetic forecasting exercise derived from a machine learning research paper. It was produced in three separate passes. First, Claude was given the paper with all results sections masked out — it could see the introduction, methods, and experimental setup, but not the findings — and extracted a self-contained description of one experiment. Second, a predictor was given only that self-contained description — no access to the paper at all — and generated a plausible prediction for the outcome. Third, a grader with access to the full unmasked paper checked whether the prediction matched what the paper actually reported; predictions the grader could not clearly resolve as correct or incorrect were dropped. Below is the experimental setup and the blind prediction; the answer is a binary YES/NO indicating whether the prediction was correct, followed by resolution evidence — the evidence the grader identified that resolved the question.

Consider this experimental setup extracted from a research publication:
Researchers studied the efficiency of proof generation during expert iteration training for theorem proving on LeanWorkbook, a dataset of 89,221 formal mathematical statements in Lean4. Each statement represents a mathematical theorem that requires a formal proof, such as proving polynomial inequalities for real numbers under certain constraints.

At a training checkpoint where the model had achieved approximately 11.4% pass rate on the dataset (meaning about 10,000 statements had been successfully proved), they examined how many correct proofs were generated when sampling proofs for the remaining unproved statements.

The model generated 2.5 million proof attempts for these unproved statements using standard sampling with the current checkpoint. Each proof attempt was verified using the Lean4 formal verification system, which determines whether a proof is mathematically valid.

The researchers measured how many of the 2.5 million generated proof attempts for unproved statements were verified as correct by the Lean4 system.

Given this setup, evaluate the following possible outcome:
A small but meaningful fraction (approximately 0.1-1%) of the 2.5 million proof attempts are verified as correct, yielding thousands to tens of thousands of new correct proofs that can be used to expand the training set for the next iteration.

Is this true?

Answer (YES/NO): NO